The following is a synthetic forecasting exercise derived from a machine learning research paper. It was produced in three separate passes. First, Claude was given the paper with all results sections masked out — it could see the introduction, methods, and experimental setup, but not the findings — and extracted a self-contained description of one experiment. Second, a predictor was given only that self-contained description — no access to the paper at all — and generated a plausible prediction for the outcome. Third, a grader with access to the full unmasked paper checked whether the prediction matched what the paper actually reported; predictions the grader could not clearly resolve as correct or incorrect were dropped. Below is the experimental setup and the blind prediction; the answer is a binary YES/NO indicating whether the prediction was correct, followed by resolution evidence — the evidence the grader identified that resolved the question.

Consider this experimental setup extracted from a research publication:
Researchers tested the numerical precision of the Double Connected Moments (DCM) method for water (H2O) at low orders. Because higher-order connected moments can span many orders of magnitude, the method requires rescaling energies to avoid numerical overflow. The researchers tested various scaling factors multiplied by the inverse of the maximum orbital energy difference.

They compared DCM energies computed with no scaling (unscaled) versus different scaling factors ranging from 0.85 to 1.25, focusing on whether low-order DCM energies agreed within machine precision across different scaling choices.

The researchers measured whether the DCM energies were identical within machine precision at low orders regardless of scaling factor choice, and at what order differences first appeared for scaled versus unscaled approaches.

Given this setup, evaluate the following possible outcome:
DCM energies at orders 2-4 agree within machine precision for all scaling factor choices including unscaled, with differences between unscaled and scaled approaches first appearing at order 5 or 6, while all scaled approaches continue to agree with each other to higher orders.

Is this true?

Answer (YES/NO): NO